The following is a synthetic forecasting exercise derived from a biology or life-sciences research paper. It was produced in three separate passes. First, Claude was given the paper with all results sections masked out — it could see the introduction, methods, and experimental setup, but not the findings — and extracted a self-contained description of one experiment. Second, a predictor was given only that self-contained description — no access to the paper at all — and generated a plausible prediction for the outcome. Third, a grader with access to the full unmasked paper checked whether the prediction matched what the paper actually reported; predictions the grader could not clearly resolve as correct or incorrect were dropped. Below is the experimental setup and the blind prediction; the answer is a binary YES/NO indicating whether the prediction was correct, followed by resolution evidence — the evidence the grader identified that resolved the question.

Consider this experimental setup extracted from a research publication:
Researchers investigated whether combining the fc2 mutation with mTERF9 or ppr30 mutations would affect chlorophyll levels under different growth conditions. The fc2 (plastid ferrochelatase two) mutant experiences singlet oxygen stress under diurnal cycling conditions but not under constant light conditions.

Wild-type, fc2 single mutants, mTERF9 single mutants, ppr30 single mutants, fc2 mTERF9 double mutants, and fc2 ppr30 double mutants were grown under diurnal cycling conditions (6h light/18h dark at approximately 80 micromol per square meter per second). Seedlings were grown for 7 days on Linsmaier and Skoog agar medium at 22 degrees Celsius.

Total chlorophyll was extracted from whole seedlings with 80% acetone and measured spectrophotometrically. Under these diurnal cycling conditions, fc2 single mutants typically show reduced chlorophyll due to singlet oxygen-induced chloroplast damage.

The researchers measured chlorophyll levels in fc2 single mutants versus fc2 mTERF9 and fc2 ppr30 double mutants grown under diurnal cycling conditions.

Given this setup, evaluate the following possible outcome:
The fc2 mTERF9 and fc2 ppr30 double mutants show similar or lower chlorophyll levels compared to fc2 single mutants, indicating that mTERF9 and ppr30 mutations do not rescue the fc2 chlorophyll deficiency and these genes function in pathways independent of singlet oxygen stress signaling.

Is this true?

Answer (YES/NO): NO